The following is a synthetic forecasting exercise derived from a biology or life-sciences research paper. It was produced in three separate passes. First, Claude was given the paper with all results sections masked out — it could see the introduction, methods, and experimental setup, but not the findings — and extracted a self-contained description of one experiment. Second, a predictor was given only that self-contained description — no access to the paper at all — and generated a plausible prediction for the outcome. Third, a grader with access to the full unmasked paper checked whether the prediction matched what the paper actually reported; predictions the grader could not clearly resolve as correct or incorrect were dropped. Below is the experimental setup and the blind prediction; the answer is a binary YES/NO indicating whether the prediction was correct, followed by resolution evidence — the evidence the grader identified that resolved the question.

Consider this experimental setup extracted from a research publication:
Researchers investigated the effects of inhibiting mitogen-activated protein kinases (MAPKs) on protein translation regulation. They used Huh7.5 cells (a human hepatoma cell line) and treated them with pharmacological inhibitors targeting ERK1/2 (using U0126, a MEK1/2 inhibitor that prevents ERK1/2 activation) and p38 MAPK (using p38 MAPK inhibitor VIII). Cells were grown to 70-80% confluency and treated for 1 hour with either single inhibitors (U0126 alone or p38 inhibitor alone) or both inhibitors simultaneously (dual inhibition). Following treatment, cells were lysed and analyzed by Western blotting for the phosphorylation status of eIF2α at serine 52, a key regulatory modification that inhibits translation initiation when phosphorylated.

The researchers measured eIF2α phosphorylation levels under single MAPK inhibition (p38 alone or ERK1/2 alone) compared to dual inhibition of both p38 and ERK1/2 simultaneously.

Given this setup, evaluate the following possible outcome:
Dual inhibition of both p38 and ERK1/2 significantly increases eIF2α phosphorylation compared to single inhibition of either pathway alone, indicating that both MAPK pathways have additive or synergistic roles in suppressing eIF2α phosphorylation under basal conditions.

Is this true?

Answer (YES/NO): YES